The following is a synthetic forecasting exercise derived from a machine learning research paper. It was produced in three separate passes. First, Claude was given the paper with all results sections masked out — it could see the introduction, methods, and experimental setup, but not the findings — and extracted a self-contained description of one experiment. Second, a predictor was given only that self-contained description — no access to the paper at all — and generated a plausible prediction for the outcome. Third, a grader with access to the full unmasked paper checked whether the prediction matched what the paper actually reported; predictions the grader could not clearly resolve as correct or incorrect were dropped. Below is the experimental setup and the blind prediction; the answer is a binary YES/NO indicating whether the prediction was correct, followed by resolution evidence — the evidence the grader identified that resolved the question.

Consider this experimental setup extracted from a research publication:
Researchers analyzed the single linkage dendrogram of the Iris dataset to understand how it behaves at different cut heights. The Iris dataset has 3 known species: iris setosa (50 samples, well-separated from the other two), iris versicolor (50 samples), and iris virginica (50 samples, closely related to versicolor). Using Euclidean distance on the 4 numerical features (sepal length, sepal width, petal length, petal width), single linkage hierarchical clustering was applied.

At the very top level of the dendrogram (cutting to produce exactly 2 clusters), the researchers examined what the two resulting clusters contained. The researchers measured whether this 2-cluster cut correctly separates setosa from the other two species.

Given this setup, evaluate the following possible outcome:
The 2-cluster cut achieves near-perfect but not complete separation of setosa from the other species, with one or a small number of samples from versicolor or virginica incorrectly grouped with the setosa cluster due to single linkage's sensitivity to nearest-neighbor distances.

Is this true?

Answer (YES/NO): NO